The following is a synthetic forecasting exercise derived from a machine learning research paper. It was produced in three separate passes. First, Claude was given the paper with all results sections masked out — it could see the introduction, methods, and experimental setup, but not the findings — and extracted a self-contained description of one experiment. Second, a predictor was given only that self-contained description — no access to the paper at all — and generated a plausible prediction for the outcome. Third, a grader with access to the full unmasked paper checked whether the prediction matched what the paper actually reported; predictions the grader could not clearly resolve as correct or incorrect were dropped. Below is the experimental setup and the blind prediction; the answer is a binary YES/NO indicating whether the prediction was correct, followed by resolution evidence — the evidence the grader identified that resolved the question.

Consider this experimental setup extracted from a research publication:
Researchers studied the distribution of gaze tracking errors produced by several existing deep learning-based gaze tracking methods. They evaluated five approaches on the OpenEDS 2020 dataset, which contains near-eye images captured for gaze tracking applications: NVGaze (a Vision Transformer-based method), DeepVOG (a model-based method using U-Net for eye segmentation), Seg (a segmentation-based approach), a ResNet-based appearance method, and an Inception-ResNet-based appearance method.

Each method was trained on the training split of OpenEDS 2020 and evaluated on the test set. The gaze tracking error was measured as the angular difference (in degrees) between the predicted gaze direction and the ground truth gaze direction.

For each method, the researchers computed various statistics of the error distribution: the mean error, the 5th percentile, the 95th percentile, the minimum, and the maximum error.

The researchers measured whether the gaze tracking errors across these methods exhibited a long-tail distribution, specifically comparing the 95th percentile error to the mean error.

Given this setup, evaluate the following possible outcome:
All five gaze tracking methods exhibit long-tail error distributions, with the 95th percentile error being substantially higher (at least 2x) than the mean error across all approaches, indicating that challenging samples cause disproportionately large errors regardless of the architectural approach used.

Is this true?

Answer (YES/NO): YES